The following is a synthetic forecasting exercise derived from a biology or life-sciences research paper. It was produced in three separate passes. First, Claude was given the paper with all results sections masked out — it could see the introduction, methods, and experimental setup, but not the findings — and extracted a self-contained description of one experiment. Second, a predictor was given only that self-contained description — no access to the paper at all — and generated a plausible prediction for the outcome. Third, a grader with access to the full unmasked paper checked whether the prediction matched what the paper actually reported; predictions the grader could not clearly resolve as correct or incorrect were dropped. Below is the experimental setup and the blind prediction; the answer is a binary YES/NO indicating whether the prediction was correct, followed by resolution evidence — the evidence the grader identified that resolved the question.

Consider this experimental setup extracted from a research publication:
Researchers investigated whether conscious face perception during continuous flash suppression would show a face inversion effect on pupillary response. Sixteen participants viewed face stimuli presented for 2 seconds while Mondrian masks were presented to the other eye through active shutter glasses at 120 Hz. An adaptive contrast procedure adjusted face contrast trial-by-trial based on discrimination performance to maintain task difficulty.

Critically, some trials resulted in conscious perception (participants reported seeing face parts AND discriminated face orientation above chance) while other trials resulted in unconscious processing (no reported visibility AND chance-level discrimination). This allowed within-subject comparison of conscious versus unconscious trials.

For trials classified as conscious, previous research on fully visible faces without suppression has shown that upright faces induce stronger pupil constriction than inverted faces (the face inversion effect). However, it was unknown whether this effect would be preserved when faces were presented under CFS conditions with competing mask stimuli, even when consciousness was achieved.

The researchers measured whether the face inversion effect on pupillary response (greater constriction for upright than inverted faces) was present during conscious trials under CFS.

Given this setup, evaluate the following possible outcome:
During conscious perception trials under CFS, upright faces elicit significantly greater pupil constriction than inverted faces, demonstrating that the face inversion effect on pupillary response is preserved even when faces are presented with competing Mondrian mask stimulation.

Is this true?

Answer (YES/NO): YES